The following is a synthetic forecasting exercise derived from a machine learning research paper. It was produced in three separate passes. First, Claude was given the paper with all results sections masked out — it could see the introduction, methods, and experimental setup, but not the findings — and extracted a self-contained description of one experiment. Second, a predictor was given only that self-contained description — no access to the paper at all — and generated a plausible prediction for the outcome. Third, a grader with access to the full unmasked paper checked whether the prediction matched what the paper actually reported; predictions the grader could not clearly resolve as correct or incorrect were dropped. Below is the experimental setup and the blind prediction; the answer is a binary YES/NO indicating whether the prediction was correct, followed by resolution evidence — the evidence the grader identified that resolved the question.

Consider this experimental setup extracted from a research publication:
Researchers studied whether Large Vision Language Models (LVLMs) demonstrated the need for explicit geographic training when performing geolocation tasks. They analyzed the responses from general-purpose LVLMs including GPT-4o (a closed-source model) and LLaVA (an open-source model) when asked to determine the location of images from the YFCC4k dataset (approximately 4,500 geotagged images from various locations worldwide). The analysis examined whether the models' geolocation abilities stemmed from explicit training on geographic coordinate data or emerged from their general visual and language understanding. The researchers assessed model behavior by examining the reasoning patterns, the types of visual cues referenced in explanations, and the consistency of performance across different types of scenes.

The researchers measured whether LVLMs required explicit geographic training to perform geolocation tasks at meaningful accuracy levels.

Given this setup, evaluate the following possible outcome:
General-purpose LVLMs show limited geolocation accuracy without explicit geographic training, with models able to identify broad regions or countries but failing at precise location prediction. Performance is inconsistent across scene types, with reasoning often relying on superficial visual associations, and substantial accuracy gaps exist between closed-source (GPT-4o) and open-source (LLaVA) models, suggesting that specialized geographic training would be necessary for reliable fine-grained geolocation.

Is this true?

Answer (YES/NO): NO